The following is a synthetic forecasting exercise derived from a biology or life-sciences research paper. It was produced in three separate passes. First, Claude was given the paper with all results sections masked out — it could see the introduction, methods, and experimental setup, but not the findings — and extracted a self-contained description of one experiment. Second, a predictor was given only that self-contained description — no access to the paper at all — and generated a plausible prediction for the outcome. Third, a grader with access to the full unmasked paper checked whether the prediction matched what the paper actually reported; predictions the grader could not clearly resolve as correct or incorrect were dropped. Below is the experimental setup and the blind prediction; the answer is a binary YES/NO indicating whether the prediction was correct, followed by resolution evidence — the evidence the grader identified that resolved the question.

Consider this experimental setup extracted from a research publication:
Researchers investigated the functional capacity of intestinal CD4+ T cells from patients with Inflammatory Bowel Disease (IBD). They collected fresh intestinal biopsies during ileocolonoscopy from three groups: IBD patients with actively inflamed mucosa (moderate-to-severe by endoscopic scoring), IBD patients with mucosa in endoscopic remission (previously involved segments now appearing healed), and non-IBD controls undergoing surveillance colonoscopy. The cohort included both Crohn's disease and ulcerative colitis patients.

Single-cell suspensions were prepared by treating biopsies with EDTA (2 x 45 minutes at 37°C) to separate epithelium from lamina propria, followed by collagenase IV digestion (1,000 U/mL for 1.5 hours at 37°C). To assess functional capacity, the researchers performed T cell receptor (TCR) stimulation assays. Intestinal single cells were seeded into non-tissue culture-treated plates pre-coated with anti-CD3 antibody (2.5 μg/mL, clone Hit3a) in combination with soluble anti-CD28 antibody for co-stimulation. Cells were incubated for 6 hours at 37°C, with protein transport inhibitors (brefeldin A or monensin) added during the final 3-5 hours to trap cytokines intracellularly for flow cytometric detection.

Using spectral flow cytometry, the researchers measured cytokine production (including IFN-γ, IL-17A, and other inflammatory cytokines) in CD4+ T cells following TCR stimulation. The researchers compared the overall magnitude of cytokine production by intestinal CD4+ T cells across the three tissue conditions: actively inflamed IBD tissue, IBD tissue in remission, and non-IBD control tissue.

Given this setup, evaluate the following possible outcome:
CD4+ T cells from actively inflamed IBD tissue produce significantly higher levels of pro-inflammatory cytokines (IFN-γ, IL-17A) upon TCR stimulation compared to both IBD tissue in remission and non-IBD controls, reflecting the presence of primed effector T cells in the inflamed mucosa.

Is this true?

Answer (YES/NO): NO